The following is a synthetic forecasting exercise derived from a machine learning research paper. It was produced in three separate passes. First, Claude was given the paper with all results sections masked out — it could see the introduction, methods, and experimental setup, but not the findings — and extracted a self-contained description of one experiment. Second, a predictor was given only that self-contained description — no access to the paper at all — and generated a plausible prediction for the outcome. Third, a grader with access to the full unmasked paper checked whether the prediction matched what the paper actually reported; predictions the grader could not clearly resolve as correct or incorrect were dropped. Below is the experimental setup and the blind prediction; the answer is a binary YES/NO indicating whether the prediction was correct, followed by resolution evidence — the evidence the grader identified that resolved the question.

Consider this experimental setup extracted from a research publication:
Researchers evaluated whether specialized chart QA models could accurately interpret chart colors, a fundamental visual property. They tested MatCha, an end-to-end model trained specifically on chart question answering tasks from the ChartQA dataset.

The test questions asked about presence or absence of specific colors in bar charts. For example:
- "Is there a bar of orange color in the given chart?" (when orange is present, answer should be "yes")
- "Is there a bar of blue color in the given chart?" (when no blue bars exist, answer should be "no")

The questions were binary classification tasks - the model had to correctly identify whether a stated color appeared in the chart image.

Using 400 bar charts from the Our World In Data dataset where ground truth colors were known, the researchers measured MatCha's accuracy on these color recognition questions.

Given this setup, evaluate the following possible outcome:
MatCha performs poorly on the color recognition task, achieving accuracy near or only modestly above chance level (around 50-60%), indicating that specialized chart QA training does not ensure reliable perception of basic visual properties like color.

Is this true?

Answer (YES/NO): NO